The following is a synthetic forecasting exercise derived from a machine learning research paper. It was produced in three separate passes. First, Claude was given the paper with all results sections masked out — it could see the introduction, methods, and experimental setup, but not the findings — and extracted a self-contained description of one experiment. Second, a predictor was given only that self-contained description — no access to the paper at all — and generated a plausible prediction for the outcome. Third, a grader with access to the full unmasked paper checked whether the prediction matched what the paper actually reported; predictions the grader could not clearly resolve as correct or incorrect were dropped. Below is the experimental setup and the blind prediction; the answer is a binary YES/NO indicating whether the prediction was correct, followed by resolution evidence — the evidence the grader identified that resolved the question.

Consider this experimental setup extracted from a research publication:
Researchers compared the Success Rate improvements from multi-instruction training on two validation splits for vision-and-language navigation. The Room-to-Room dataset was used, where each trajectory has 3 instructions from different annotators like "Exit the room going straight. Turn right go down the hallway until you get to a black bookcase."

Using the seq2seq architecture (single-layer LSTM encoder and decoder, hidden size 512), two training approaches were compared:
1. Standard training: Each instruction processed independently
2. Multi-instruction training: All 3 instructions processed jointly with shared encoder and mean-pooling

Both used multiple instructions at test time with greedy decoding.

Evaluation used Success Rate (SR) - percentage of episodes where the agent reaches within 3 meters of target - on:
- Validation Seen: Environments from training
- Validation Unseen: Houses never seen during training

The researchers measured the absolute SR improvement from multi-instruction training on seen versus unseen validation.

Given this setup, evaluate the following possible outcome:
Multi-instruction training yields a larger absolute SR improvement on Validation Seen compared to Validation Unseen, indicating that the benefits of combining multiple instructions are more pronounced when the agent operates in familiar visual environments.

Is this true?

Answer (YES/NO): NO